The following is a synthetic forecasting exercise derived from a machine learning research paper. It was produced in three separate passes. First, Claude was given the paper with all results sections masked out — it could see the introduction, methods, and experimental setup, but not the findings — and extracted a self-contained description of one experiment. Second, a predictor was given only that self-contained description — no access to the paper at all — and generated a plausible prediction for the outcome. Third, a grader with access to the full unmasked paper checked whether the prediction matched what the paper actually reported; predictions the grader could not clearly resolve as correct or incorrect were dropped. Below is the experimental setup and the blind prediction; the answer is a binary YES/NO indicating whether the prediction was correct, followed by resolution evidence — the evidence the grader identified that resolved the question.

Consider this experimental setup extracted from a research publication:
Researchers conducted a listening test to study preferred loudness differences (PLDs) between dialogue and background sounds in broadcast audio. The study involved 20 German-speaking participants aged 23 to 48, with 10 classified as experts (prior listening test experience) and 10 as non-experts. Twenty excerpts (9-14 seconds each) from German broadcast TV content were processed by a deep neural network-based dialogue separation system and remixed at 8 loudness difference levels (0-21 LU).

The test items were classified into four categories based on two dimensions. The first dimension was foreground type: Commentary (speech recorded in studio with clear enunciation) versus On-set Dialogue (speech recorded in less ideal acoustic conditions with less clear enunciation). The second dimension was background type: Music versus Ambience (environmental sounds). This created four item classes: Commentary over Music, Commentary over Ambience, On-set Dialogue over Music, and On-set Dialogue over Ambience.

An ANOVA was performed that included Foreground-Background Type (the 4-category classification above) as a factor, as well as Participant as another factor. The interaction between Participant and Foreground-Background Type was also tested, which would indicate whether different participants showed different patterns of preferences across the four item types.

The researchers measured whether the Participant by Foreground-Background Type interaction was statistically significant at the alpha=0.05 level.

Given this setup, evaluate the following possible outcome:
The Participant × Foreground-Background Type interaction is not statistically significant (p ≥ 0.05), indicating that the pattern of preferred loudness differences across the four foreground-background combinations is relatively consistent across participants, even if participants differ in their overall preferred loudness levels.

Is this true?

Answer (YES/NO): NO